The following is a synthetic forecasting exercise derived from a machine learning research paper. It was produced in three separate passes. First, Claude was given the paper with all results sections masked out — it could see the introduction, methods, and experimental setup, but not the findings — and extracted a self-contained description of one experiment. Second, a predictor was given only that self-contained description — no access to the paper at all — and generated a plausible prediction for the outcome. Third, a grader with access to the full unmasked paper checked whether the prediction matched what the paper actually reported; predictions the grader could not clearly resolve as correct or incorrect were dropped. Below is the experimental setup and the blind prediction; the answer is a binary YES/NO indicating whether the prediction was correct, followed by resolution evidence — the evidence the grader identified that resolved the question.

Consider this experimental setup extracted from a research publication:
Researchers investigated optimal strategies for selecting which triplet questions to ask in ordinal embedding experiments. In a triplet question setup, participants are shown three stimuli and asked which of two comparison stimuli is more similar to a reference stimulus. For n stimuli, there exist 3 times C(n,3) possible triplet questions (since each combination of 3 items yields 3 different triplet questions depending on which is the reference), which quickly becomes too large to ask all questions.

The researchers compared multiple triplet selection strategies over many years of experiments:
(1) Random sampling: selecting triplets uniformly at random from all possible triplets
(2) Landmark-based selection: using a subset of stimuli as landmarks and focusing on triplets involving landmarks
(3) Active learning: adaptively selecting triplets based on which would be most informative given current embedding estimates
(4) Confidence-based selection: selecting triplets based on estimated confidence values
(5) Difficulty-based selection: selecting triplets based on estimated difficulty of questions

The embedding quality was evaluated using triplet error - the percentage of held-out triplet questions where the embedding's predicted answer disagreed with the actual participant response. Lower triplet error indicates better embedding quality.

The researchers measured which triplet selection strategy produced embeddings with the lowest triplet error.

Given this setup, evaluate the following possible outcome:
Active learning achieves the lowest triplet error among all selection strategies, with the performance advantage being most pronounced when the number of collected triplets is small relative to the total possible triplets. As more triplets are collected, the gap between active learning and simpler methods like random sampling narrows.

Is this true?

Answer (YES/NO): NO